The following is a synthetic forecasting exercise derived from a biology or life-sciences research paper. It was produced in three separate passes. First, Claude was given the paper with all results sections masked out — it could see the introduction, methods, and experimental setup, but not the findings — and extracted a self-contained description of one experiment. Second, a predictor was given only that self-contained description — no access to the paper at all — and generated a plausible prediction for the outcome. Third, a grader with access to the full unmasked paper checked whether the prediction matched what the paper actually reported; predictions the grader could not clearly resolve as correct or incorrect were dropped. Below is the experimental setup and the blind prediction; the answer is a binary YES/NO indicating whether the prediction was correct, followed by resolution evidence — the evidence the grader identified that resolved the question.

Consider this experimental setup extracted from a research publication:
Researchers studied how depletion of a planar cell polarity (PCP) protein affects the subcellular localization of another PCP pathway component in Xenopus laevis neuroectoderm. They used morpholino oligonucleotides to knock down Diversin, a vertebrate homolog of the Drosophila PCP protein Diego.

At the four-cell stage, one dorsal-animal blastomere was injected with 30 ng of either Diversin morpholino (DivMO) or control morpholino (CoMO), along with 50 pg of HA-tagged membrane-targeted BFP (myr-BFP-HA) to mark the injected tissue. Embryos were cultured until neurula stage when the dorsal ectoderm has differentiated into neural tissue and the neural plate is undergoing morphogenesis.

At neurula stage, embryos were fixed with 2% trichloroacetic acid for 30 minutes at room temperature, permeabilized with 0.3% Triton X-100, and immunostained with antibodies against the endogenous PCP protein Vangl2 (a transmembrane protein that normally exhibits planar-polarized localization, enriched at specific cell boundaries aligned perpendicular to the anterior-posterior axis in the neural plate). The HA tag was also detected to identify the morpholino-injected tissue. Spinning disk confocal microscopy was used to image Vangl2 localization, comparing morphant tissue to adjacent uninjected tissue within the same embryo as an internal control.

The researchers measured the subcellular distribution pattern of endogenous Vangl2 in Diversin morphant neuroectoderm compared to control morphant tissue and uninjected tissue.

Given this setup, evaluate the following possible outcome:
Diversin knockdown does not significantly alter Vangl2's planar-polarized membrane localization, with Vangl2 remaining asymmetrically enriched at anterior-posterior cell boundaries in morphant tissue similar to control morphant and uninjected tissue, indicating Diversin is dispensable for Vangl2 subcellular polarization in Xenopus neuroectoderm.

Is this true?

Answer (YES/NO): NO